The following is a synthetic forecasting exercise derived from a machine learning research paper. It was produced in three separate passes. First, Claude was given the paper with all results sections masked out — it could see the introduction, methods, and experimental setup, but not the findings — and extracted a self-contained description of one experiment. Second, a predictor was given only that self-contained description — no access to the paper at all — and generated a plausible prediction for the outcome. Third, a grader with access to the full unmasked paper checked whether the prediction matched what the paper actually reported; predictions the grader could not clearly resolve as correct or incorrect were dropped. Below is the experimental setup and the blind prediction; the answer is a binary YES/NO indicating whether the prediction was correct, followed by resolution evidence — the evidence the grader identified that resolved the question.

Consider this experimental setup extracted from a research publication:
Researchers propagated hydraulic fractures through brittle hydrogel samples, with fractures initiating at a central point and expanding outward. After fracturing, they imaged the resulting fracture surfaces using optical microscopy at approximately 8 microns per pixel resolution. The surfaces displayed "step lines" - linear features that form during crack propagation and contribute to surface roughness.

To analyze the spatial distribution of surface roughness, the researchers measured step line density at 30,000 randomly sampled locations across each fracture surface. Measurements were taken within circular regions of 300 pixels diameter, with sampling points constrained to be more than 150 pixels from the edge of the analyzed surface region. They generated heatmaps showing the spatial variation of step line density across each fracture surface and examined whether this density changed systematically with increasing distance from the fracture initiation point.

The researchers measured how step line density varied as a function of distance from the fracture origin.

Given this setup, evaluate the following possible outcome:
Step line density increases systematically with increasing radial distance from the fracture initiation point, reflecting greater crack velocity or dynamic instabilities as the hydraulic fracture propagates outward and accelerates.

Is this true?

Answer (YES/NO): NO